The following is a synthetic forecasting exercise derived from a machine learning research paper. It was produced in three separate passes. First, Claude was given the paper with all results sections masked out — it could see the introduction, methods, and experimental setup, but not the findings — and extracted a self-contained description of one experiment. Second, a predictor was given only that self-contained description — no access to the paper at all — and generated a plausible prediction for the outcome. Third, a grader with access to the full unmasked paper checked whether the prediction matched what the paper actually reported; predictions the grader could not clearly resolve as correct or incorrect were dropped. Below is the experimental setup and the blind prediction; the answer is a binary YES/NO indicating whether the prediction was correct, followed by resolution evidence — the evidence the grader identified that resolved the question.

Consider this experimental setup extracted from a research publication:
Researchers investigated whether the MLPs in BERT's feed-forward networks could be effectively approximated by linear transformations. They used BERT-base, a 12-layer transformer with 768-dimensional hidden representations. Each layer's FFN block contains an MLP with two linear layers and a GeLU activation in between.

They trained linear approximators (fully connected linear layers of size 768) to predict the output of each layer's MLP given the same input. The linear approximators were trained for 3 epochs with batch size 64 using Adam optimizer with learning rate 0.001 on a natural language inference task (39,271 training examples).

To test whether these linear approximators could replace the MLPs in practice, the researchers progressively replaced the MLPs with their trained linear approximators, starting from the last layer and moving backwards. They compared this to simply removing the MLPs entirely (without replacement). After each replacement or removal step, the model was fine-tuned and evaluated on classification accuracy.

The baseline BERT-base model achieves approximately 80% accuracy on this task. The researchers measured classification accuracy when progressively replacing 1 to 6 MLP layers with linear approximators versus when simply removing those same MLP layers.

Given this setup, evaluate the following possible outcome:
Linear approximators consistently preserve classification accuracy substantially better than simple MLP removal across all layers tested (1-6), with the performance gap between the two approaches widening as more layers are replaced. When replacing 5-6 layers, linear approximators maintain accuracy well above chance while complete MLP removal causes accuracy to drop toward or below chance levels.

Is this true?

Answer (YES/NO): NO